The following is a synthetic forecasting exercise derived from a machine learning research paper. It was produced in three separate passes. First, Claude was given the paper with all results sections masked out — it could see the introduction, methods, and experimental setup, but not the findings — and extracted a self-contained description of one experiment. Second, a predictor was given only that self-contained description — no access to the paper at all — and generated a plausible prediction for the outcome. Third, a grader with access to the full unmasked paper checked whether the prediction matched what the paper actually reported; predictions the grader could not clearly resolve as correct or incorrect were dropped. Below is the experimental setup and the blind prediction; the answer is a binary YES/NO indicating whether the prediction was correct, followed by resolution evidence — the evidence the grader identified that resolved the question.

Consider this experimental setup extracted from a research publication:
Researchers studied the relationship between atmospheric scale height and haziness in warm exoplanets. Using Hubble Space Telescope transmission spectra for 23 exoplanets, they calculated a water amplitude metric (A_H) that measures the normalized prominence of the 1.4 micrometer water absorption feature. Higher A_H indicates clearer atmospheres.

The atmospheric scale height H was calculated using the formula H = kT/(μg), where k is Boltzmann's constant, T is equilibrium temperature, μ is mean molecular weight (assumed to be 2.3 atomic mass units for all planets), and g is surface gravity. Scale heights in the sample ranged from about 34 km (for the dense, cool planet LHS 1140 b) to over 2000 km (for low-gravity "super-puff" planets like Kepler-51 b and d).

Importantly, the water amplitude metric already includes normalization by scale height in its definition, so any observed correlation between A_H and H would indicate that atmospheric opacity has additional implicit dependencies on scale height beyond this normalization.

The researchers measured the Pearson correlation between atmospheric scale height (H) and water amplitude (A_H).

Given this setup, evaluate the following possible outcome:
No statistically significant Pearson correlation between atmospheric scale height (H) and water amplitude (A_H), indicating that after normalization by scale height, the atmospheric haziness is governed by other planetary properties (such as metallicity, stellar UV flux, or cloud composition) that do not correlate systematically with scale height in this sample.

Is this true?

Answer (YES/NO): NO